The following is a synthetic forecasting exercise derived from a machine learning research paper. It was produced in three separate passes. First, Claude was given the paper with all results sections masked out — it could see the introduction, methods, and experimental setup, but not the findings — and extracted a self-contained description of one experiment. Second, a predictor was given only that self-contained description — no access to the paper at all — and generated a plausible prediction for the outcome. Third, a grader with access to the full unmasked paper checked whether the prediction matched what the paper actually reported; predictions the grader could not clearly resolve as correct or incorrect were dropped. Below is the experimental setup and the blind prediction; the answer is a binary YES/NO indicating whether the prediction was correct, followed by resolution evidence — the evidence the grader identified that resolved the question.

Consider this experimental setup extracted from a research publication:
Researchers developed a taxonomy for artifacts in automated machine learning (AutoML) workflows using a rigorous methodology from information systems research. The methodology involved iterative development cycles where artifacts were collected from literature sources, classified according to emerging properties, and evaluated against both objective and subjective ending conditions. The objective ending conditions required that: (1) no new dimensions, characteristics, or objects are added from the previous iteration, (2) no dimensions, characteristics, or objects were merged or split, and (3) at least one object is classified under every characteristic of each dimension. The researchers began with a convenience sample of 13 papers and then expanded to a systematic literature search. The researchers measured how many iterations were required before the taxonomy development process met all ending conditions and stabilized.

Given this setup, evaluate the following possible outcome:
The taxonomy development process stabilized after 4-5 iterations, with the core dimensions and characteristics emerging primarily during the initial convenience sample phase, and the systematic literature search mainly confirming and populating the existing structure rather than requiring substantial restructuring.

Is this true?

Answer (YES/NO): NO